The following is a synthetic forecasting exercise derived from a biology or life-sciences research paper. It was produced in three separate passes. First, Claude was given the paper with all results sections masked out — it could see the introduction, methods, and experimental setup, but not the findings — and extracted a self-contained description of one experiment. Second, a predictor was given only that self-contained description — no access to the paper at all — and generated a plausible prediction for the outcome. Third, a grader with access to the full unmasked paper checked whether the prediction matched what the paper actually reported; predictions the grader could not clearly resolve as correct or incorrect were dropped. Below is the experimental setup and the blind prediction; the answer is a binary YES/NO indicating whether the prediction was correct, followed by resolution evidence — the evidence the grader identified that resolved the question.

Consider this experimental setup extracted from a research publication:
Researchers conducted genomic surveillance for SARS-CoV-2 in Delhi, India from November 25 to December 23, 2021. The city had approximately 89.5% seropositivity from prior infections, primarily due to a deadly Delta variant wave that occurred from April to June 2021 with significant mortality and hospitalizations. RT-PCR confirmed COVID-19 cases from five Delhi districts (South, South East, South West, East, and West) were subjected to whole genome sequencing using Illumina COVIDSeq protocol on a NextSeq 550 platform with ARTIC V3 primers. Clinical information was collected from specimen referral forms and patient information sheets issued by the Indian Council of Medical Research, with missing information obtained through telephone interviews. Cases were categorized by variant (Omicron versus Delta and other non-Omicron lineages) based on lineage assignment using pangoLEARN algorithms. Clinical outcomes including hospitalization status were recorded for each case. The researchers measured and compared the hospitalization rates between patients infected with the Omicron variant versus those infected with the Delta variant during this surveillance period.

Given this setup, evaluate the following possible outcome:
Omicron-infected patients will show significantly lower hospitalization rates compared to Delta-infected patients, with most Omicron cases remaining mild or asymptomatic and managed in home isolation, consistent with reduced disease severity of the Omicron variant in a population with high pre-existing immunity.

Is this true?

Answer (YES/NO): YES